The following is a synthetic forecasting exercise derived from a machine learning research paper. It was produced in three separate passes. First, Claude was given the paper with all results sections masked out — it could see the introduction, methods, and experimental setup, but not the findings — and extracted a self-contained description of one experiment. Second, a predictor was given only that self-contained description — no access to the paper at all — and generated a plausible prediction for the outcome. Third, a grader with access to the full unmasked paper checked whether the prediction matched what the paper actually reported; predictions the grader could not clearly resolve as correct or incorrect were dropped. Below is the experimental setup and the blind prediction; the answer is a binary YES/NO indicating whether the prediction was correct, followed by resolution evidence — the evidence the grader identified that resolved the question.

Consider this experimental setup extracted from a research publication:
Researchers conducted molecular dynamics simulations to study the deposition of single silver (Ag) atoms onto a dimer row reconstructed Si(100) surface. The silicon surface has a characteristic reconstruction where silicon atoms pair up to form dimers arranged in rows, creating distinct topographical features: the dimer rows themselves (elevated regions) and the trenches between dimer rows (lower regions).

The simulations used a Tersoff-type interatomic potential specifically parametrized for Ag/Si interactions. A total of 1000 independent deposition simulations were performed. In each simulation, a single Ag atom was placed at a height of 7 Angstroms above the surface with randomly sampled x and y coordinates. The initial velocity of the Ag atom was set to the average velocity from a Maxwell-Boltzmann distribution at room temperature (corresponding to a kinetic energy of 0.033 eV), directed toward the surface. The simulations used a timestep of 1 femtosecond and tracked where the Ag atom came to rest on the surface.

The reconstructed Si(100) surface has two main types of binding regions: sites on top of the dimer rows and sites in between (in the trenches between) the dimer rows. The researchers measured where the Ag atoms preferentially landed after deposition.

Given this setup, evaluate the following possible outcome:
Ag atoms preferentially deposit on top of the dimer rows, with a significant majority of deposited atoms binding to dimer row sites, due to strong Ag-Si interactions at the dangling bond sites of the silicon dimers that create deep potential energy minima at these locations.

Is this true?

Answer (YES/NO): YES